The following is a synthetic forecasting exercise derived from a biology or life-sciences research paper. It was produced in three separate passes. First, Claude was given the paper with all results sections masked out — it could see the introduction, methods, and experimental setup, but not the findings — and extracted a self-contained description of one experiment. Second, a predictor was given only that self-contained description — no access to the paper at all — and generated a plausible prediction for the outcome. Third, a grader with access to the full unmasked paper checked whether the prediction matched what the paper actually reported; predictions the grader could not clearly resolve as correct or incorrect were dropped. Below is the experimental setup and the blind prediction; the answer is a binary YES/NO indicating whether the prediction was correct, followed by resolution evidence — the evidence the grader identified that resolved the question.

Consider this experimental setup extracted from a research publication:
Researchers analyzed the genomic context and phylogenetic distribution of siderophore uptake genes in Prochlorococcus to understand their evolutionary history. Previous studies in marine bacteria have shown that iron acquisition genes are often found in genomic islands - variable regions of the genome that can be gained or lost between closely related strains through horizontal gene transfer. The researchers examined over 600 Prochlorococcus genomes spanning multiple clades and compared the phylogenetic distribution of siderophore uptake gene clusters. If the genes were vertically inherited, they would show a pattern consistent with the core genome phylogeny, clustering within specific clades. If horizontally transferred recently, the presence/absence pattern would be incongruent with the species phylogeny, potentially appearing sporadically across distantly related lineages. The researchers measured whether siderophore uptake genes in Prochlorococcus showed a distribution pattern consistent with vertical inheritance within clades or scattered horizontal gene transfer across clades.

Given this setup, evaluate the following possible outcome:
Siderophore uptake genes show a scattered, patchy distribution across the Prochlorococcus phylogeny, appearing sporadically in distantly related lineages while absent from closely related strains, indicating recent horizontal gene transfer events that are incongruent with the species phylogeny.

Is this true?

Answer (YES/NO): NO